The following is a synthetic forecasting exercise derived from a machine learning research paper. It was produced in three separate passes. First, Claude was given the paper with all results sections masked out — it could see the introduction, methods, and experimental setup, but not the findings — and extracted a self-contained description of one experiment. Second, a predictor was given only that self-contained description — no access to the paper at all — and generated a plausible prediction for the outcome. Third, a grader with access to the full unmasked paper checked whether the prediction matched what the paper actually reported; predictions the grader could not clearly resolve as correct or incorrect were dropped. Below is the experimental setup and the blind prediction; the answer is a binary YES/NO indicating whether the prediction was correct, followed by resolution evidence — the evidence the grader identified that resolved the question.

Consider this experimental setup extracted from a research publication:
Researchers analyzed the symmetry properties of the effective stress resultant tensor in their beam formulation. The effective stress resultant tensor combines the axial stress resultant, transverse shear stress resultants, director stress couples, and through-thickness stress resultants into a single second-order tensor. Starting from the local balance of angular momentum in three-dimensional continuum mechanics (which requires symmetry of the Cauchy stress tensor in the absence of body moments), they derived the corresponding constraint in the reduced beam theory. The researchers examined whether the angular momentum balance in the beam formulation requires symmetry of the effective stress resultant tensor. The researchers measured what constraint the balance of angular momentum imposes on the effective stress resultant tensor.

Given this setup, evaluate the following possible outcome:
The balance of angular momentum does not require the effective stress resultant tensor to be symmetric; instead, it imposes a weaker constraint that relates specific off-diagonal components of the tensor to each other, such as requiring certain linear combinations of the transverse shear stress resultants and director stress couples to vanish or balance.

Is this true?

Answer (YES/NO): NO